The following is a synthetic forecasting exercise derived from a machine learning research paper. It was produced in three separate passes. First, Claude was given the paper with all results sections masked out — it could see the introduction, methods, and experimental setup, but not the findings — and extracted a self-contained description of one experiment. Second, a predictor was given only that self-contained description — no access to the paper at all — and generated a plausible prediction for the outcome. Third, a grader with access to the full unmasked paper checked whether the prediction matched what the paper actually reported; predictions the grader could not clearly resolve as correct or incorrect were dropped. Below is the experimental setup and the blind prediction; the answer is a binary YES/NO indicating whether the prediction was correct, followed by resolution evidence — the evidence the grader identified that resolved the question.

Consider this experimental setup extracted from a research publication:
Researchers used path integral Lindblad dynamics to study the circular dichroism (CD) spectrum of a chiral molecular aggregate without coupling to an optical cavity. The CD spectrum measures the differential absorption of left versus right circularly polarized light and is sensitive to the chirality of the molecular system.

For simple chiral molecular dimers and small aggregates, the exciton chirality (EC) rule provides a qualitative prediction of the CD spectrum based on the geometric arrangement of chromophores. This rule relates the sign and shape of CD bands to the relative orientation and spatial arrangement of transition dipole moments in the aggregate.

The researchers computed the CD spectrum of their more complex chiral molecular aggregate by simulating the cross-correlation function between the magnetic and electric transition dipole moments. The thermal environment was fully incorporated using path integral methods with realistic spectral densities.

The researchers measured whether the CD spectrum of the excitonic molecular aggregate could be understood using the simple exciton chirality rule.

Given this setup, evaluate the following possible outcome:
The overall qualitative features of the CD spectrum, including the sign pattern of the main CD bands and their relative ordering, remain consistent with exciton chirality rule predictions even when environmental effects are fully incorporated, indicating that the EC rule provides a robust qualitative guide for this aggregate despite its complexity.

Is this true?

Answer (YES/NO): NO